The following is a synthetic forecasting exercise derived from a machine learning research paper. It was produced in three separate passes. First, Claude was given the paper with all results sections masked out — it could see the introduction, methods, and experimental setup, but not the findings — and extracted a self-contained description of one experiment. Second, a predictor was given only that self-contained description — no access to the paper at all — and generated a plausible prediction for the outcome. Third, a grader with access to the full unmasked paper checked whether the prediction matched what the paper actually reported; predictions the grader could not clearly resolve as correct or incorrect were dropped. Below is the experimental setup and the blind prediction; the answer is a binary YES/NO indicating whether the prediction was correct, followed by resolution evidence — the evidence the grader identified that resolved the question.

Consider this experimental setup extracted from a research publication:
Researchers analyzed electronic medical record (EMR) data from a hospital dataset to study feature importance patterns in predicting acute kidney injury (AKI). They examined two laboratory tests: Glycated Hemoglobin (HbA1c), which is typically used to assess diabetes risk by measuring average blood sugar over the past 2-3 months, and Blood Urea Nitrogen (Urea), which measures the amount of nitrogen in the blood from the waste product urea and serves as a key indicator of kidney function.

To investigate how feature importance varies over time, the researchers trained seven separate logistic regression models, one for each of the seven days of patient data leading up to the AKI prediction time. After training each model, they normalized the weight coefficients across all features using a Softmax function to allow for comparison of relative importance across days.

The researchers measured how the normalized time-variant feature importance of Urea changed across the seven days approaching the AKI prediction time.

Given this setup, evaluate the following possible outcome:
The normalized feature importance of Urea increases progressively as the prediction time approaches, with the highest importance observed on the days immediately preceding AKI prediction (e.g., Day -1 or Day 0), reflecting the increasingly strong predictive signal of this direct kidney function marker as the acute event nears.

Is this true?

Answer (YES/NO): YES